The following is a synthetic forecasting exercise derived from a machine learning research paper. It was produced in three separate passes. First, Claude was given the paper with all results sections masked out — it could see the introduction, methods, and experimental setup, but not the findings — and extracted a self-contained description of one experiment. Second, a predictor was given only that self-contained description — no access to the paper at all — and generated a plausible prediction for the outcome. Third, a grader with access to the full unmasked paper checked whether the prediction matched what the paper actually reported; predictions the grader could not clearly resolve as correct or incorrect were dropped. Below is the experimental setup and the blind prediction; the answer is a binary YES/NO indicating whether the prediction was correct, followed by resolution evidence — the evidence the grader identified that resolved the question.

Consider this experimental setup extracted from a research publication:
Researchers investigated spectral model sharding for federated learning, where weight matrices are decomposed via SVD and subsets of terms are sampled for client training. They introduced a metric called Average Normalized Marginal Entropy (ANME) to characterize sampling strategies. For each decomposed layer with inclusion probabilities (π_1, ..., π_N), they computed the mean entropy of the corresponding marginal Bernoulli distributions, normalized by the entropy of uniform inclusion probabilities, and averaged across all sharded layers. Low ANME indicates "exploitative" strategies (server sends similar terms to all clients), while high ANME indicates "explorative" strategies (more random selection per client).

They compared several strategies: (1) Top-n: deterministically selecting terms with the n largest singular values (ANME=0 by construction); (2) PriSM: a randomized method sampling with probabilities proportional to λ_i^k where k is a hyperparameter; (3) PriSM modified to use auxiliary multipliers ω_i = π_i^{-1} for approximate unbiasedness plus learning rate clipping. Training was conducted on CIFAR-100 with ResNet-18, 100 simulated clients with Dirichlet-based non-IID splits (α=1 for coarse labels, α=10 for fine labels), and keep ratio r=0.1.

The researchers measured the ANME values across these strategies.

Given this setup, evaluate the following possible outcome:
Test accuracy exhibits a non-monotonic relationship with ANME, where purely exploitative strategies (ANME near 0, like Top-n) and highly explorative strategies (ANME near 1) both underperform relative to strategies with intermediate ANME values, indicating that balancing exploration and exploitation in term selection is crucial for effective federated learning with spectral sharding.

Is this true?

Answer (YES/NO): NO